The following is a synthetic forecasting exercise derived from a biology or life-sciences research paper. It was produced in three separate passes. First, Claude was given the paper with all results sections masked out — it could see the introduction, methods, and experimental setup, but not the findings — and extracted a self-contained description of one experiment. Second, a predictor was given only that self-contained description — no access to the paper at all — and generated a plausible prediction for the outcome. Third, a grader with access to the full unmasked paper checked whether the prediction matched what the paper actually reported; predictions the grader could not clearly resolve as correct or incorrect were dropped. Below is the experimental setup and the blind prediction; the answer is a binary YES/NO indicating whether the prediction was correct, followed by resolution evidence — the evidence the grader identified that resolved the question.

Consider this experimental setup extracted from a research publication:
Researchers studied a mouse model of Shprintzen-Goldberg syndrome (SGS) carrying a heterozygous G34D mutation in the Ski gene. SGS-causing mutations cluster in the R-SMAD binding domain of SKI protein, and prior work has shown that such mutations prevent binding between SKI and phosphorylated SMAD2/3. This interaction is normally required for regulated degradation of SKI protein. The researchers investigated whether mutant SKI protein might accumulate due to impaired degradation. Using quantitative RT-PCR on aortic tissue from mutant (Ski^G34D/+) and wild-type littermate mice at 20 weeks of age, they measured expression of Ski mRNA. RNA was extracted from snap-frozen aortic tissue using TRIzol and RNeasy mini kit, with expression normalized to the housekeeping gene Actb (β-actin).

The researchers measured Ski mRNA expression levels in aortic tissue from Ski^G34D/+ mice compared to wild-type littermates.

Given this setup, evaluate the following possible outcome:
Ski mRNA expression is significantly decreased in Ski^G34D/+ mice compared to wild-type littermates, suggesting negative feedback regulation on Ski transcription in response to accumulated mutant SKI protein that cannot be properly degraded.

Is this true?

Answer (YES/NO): NO